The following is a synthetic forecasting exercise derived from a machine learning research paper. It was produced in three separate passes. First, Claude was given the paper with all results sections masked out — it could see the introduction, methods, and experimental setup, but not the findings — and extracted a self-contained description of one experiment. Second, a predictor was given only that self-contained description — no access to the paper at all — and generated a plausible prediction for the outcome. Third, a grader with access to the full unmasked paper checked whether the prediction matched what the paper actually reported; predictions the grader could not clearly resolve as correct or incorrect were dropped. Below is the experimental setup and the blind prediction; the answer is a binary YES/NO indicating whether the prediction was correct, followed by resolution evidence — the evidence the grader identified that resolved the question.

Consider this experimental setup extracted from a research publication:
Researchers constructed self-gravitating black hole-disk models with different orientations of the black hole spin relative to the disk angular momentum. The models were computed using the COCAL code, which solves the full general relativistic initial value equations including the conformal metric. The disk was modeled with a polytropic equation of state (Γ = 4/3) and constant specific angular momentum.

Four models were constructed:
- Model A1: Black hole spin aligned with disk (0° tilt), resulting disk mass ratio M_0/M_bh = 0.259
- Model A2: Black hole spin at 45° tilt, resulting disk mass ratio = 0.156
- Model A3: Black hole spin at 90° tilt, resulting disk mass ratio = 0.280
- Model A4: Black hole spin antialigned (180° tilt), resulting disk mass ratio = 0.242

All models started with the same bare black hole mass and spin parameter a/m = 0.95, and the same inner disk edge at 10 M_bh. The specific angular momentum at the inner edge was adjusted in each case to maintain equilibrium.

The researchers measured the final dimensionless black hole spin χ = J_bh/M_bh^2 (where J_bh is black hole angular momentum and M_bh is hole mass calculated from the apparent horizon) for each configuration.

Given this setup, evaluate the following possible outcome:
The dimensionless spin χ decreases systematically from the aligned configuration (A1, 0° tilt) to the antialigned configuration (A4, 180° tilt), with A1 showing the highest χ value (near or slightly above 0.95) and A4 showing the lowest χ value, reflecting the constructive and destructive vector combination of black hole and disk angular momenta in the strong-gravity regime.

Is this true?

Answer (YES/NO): NO